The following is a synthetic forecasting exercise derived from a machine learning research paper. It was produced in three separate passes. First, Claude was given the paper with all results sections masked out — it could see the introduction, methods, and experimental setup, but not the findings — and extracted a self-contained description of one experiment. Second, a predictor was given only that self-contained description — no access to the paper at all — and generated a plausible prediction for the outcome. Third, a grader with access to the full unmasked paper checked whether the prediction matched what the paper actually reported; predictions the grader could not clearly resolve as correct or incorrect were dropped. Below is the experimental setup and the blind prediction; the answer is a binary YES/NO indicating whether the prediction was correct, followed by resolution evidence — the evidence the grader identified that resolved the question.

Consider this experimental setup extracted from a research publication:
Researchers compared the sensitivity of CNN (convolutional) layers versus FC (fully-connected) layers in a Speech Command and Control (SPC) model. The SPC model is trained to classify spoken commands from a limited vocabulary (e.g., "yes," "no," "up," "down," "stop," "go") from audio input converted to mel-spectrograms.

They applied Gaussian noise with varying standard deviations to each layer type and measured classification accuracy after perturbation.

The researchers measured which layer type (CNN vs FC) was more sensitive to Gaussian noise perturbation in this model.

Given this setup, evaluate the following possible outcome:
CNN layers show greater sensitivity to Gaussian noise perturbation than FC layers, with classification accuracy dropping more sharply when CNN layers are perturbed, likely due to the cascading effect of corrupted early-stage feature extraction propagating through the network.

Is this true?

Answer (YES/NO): YES